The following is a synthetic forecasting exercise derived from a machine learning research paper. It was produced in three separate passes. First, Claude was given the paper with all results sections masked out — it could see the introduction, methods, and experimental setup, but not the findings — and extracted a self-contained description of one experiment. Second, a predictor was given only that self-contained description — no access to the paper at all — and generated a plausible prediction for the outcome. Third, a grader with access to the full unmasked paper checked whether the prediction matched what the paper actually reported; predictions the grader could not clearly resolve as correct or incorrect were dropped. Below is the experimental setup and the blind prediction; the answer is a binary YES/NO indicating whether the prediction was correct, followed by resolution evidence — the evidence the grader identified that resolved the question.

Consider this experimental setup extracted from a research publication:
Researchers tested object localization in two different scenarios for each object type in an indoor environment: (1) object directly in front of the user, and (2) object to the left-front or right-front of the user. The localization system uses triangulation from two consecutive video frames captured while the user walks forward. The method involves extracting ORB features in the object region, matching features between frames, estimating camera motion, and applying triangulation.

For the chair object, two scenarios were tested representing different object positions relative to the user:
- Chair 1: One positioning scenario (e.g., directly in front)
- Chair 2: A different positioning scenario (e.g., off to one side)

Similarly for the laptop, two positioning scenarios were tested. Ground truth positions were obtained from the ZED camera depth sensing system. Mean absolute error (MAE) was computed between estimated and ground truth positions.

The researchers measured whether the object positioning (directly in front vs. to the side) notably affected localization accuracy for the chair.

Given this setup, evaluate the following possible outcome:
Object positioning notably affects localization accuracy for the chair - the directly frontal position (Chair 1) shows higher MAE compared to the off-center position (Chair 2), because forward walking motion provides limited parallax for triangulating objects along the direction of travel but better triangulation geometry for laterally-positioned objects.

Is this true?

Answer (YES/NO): NO